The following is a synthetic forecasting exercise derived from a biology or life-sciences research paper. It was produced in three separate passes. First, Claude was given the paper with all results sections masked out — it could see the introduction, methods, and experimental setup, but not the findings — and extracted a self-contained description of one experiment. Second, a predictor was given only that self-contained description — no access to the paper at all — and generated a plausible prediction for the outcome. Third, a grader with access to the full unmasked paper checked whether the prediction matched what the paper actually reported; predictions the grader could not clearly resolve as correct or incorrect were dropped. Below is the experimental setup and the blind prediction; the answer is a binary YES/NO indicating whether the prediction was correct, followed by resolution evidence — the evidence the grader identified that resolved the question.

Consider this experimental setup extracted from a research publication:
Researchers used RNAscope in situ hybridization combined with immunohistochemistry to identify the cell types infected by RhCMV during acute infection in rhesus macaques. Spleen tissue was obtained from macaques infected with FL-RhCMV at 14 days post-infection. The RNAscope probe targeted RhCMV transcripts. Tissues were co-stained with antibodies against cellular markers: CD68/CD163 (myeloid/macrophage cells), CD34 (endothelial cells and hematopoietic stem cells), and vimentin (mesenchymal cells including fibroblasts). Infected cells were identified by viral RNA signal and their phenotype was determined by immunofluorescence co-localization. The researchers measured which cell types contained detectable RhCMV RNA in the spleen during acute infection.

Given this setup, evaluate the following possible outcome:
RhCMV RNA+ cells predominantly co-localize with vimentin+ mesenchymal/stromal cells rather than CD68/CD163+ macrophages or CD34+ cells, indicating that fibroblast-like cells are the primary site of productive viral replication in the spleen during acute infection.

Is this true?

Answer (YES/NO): YES